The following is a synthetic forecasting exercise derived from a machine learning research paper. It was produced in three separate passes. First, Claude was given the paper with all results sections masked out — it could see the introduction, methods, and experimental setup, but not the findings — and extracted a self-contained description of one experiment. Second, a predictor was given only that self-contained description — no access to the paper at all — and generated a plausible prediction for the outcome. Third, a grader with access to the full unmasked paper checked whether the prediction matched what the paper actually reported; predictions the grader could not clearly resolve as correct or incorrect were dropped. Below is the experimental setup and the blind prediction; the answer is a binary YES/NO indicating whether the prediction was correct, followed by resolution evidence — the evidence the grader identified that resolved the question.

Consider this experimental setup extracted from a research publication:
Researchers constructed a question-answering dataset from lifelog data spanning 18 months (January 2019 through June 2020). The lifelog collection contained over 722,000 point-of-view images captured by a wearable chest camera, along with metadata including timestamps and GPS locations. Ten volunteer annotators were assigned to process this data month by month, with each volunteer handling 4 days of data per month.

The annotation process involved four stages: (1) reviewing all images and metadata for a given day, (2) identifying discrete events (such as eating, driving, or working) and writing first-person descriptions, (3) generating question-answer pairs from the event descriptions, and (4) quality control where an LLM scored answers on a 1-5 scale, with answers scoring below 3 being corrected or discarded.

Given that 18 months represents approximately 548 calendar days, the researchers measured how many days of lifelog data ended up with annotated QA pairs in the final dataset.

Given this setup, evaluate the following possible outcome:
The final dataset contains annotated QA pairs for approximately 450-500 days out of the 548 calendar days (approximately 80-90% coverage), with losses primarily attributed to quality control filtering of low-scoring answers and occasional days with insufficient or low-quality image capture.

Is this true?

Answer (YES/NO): NO